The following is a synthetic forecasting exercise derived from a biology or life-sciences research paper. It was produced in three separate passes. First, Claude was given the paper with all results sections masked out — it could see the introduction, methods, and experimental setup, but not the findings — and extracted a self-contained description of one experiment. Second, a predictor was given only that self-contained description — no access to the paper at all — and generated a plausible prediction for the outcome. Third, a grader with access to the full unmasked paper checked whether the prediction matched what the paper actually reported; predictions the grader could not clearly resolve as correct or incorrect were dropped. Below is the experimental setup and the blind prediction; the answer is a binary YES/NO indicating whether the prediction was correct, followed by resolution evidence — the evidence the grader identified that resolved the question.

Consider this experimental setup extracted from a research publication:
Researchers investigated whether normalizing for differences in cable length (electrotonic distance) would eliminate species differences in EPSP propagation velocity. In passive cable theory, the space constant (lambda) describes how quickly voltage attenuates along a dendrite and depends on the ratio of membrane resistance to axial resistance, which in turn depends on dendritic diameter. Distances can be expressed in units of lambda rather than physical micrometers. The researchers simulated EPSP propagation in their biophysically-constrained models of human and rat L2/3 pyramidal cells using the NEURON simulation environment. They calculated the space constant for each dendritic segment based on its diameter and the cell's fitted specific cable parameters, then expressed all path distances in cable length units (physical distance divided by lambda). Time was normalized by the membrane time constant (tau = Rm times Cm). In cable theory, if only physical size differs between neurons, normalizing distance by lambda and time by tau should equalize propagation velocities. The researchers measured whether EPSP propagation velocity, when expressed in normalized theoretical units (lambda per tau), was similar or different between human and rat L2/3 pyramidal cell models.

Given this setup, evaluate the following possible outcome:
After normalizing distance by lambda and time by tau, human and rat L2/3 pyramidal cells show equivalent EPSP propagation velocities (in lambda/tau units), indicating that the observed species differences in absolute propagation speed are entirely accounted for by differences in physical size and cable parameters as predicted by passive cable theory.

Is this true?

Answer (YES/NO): NO